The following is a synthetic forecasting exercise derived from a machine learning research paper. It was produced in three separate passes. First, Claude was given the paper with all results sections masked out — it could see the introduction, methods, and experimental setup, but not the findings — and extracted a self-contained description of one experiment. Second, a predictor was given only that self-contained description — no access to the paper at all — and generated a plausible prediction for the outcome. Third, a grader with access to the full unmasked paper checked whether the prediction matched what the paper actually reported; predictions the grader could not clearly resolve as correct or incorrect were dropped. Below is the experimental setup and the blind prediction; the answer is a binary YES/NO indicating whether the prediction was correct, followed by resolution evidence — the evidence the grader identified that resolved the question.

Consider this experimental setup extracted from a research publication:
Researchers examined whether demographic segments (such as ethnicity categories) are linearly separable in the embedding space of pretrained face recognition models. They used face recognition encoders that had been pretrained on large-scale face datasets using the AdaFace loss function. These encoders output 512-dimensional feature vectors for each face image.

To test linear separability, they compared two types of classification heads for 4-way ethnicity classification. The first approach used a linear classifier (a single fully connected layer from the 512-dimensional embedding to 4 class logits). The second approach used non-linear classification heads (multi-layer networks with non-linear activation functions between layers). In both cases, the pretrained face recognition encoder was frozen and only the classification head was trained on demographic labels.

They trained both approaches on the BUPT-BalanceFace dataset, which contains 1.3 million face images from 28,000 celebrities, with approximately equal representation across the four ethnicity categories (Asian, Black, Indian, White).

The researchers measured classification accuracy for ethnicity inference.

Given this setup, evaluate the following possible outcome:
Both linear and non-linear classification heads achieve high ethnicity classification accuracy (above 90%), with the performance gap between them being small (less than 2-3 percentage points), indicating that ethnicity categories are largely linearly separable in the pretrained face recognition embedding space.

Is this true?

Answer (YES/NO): NO